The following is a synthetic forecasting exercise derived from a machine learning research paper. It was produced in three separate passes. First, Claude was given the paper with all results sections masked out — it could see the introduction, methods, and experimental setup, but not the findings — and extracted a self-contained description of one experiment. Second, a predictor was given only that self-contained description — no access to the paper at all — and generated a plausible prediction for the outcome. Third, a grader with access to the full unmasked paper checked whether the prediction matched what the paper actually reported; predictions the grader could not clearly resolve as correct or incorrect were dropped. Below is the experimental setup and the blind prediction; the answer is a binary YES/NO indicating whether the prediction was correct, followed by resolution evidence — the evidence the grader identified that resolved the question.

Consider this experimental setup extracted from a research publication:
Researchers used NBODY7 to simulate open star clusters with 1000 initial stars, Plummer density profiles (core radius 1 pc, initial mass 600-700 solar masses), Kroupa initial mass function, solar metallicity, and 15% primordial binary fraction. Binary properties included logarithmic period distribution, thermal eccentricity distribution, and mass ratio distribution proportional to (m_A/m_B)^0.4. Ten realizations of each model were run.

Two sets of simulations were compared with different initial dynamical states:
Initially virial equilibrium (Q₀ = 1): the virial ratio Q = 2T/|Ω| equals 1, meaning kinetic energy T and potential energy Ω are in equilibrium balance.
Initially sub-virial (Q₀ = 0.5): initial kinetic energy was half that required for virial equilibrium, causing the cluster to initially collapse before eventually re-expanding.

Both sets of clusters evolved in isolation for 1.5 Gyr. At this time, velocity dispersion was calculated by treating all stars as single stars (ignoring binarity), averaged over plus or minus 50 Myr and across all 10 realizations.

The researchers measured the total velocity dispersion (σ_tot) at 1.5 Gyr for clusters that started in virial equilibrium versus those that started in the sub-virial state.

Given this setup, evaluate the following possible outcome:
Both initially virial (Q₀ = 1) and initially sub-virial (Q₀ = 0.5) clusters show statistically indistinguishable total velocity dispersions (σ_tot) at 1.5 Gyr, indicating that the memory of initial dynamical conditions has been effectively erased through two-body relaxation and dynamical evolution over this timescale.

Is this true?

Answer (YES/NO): NO